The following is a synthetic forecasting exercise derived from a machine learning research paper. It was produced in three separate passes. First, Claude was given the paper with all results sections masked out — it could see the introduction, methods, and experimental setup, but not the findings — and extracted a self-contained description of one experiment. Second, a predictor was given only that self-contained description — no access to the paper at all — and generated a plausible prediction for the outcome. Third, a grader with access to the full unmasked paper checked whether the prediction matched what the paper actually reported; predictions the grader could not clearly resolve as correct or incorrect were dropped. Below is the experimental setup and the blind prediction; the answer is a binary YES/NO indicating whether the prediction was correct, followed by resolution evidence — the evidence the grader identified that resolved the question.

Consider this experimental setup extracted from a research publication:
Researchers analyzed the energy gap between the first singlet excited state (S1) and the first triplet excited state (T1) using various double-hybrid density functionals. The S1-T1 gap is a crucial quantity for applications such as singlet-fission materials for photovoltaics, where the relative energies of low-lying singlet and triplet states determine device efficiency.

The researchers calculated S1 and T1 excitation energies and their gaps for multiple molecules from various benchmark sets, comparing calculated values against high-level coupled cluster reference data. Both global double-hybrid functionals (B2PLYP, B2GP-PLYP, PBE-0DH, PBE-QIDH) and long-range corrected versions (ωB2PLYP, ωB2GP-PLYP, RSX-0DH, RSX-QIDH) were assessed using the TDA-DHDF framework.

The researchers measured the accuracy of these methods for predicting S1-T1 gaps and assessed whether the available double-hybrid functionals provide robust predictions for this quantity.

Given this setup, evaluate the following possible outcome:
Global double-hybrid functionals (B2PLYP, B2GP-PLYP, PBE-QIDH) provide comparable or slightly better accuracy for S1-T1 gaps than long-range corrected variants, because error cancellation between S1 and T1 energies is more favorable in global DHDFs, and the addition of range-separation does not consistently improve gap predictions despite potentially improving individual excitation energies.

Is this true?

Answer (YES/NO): YES